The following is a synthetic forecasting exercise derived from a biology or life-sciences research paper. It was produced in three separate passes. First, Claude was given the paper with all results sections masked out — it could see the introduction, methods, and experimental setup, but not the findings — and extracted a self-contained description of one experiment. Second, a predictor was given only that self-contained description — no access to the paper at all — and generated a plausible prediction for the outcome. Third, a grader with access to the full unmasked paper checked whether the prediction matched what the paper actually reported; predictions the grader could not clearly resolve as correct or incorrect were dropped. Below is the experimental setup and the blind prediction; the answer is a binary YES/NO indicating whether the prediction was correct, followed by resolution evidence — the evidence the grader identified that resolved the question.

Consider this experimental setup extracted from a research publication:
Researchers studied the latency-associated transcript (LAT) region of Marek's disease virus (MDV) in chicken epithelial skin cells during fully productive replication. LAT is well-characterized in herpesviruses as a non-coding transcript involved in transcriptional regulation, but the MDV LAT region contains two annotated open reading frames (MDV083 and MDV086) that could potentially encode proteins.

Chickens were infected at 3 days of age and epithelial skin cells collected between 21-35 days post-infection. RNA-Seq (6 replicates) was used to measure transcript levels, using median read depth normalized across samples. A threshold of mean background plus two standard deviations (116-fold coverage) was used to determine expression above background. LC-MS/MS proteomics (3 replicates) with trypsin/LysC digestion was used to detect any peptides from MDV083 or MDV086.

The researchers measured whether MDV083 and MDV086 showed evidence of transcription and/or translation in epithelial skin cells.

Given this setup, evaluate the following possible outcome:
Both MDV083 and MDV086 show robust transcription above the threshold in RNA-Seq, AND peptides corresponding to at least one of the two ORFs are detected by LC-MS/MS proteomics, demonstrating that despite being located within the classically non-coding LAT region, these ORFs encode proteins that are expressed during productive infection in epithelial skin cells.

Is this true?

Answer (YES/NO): NO